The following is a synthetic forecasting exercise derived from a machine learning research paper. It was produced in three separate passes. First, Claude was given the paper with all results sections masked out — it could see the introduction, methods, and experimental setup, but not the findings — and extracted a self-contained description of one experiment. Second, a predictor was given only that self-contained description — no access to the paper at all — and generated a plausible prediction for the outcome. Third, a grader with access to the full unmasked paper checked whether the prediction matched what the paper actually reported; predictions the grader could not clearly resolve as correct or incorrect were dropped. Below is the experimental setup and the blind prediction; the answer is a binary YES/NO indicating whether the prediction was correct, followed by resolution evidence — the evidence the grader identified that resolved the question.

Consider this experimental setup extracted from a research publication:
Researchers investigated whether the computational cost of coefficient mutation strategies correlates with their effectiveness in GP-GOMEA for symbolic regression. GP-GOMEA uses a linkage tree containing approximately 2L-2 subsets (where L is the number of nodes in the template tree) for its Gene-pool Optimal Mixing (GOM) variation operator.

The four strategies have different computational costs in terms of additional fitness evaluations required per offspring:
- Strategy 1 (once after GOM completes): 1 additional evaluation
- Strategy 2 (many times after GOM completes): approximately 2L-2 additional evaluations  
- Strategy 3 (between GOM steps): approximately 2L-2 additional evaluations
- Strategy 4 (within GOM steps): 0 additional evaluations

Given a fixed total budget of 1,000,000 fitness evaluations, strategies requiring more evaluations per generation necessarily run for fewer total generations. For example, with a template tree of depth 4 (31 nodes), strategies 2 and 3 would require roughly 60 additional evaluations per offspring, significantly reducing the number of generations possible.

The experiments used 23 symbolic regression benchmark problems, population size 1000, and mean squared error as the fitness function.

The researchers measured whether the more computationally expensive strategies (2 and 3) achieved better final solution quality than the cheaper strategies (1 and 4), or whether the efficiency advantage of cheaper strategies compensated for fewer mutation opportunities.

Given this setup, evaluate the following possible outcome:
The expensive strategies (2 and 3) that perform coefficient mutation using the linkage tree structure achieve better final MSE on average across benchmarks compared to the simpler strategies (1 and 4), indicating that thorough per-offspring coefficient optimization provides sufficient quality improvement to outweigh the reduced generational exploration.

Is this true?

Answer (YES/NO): YES